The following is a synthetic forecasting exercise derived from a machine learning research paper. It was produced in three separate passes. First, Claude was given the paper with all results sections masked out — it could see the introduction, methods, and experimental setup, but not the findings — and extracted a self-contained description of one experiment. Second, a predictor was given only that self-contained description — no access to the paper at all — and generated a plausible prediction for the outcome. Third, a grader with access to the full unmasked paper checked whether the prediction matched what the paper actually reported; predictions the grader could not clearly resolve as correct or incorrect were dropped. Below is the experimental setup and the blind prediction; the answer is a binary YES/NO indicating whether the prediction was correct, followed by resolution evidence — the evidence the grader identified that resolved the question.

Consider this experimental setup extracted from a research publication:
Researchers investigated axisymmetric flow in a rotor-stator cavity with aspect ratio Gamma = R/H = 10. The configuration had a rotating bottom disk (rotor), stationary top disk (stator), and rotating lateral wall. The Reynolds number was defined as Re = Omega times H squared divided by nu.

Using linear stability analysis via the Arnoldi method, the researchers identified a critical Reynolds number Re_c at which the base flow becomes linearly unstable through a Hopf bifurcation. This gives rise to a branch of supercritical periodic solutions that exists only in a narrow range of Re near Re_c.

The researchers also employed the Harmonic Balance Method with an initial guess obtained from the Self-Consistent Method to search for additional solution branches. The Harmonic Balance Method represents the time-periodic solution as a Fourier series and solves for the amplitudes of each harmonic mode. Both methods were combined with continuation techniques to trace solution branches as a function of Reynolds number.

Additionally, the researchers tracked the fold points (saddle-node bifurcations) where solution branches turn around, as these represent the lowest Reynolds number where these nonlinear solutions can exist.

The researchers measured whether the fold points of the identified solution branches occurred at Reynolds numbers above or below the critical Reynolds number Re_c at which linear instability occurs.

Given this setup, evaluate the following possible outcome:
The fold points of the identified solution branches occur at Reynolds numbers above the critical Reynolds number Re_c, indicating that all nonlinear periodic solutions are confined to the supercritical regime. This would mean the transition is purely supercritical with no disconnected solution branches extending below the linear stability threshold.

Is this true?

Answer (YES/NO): NO